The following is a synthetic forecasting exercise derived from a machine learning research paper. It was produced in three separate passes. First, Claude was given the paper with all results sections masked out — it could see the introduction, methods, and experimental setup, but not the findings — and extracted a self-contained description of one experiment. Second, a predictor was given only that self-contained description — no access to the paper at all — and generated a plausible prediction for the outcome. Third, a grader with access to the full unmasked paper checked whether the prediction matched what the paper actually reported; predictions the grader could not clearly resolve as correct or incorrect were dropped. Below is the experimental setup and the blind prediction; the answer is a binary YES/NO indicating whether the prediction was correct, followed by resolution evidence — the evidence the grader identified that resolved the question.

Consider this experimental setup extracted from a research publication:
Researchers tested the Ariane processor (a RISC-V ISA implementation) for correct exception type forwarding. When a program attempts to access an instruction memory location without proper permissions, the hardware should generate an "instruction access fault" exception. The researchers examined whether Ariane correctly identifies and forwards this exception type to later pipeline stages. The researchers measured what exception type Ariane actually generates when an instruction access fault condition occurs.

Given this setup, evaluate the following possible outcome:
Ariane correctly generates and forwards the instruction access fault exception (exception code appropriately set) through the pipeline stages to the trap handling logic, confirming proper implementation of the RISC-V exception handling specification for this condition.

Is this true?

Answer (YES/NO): NO